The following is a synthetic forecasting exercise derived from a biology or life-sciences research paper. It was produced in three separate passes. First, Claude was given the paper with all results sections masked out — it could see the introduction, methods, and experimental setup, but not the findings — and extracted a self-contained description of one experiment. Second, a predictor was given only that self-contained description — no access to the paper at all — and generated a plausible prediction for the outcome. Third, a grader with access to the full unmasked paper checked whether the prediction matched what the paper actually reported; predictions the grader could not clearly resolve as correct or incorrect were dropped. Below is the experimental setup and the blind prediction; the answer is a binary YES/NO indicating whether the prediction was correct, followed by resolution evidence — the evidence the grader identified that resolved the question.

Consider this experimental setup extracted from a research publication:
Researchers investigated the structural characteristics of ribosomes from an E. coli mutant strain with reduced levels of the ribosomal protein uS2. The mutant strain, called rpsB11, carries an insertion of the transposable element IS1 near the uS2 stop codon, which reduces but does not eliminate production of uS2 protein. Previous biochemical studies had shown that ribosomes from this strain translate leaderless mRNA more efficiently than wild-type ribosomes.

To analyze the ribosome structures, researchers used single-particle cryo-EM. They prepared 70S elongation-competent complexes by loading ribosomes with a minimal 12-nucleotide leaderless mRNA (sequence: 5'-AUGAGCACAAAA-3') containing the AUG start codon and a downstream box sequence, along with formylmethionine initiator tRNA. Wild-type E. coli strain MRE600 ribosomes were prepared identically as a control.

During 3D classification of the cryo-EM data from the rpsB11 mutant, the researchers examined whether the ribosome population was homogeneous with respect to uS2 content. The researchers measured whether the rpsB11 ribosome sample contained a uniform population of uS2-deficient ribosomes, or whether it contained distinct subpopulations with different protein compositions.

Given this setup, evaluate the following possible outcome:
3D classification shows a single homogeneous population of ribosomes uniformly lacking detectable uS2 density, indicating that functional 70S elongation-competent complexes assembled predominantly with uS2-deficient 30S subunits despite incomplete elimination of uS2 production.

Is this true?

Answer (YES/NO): NO